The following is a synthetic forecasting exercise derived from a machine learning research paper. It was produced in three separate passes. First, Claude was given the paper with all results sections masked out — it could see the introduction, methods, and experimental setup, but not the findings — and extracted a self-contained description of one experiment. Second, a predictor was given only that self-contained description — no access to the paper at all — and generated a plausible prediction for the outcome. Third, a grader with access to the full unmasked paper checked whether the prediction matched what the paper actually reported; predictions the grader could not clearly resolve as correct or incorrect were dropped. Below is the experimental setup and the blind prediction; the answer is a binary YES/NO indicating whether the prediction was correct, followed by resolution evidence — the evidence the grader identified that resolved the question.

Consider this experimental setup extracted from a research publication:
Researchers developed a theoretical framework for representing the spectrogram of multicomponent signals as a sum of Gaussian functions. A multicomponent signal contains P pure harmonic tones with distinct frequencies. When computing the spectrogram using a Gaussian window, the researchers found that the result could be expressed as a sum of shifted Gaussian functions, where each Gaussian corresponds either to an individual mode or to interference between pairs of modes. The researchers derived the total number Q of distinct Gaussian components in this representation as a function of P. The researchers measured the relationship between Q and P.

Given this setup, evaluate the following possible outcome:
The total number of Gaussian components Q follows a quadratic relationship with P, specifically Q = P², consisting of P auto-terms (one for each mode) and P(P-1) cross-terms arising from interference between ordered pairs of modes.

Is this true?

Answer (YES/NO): NO